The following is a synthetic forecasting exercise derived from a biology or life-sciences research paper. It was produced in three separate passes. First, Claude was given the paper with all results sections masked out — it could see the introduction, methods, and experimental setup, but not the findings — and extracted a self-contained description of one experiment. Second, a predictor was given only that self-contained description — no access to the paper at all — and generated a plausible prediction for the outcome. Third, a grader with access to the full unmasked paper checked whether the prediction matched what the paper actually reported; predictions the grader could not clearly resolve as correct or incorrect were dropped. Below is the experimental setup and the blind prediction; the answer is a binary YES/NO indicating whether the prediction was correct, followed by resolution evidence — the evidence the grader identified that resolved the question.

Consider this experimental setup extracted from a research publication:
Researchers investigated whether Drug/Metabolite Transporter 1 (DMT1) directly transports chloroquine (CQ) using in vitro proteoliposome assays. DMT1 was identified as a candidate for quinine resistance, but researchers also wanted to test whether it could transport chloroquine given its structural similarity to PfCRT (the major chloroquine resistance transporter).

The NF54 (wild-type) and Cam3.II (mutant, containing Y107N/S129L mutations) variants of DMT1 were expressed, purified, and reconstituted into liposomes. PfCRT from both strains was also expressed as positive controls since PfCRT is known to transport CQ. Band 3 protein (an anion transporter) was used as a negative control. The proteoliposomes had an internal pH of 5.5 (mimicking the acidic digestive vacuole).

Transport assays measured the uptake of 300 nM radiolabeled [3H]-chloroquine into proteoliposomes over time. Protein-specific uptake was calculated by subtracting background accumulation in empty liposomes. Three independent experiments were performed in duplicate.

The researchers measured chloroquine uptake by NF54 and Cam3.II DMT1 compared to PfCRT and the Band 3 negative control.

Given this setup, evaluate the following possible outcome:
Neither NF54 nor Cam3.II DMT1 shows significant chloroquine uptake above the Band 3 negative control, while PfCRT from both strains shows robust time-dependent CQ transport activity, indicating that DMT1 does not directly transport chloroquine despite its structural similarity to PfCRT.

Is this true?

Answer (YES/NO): NO